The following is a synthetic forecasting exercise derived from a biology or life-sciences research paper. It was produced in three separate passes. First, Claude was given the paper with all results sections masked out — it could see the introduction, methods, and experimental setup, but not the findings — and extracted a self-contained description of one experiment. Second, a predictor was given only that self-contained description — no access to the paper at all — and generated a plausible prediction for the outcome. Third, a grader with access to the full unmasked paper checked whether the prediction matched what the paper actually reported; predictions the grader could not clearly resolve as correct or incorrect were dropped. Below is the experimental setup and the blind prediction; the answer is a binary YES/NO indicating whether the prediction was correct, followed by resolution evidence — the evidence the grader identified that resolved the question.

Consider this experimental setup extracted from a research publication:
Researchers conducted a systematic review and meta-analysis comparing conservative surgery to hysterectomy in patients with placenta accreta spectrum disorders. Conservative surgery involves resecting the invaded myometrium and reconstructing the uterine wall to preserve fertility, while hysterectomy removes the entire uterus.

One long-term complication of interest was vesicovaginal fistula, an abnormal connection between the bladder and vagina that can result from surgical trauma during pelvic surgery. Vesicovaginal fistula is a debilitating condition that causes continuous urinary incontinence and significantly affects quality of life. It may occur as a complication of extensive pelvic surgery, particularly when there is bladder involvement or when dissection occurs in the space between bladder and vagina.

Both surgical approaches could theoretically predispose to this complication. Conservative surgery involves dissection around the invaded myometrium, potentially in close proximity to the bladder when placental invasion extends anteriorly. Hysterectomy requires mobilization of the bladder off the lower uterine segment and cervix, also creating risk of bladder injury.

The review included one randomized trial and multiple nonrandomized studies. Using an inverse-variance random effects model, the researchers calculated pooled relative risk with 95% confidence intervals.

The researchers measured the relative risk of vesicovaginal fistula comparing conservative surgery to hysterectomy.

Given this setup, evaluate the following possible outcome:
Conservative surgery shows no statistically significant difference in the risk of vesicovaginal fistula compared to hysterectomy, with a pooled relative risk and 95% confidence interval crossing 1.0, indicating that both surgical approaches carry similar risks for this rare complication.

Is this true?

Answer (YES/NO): YES